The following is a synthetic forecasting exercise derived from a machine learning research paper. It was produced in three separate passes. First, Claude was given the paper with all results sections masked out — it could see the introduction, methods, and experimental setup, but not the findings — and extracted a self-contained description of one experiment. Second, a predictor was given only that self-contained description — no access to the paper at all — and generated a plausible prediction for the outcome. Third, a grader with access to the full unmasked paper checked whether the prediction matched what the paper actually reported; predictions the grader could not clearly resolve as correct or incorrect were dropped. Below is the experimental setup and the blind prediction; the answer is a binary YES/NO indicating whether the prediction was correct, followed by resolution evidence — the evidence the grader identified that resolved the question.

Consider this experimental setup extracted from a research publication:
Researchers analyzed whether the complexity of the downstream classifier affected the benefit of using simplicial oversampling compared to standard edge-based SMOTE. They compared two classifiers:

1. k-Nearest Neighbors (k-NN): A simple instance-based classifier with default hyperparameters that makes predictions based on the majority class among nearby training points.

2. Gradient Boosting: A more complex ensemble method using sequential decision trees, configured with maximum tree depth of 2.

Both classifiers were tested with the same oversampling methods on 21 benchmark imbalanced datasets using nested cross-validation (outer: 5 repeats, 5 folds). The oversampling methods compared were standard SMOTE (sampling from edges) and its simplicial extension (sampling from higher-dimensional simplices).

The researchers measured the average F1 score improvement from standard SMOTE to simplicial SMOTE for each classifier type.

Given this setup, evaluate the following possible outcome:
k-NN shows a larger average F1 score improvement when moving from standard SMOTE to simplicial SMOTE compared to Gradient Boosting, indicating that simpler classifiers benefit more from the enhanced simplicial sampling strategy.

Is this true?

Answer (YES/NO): NO